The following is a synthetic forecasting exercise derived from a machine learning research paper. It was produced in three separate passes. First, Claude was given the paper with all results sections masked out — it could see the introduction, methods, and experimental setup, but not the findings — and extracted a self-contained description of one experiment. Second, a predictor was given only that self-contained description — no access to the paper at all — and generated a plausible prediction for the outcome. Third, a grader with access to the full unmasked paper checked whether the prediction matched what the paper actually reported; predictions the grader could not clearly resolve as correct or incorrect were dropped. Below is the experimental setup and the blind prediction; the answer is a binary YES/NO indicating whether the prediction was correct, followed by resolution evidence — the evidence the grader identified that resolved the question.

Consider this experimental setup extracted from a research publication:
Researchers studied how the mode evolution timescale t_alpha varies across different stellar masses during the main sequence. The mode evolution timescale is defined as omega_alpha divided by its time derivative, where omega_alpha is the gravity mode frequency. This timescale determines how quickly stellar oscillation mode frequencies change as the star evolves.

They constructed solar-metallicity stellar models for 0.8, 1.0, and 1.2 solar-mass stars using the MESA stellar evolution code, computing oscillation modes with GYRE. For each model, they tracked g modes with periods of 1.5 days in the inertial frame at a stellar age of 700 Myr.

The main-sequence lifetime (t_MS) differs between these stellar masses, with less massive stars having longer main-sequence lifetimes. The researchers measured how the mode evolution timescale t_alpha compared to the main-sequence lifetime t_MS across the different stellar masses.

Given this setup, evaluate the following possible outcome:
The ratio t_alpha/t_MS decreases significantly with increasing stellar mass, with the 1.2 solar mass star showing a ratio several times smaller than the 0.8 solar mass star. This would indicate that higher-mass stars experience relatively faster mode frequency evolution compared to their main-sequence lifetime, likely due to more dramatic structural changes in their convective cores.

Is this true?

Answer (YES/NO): NO